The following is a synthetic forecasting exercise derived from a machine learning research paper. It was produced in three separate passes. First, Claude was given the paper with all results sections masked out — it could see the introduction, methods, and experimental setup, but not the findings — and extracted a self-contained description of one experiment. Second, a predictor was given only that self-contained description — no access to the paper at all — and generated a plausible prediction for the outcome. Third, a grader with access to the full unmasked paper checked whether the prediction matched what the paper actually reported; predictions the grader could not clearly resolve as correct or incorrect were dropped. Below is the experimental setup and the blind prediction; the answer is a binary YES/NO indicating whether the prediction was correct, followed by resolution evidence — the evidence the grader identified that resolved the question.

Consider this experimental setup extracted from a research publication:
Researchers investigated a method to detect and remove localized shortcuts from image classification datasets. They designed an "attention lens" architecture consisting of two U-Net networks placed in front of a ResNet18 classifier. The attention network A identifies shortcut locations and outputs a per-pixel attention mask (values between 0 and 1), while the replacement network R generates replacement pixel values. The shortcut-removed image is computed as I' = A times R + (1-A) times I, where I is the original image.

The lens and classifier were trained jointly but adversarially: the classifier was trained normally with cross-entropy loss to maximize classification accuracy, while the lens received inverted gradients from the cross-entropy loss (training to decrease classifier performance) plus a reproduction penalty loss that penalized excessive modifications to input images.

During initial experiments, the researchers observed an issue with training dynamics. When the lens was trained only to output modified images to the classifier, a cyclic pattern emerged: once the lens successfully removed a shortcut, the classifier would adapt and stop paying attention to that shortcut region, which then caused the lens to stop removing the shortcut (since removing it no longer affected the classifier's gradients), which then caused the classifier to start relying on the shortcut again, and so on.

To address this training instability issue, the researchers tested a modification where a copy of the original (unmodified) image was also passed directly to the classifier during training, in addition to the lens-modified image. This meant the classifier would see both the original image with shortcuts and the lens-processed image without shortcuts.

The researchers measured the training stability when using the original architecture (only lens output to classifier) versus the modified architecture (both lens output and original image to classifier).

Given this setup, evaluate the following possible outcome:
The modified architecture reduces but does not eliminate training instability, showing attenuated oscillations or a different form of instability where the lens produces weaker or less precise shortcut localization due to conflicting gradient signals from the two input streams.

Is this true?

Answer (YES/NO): NO